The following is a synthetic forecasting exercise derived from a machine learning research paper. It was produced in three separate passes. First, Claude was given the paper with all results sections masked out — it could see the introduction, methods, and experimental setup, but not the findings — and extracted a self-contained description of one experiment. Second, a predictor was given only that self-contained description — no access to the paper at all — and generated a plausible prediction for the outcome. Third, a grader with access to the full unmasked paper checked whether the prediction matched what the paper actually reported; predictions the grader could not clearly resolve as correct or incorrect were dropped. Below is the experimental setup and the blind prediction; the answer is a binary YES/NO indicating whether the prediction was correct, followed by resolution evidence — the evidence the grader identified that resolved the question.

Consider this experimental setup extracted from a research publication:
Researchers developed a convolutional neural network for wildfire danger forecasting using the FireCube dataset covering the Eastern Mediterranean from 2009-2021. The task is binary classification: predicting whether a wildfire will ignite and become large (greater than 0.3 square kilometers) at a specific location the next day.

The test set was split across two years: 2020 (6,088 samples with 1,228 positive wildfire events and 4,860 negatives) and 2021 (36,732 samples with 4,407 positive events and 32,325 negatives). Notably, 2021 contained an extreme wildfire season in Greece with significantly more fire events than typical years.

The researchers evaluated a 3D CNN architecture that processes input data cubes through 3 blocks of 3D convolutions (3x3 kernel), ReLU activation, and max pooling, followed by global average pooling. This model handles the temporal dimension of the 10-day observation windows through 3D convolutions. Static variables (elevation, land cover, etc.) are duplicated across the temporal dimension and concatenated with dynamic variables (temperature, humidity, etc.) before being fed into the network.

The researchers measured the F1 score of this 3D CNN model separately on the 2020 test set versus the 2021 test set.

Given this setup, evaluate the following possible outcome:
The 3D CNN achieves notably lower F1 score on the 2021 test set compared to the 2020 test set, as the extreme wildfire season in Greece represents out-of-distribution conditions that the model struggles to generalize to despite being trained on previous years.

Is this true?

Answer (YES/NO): NO